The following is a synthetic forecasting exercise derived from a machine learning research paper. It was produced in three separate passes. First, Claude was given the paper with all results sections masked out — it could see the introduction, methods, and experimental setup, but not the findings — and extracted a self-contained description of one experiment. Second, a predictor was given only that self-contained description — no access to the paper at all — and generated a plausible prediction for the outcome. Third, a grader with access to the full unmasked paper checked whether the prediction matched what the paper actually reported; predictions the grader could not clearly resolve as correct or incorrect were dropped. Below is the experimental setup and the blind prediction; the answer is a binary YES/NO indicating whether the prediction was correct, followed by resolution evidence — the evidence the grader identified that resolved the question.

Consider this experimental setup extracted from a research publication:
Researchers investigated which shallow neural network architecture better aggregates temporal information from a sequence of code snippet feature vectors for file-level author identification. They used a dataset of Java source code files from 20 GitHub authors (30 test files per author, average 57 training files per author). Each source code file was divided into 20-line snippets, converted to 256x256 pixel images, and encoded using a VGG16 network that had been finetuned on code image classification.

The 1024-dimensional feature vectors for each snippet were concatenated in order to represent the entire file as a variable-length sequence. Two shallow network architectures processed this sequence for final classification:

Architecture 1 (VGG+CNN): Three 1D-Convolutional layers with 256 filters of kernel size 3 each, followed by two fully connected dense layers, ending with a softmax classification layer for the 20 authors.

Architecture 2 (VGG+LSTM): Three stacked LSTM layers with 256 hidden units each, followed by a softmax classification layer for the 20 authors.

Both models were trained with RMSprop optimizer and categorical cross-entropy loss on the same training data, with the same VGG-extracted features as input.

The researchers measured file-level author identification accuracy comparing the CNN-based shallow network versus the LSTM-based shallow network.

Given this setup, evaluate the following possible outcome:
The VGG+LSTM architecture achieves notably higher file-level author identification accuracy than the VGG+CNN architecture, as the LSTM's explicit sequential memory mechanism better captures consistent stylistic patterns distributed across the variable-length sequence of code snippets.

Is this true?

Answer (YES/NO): YES